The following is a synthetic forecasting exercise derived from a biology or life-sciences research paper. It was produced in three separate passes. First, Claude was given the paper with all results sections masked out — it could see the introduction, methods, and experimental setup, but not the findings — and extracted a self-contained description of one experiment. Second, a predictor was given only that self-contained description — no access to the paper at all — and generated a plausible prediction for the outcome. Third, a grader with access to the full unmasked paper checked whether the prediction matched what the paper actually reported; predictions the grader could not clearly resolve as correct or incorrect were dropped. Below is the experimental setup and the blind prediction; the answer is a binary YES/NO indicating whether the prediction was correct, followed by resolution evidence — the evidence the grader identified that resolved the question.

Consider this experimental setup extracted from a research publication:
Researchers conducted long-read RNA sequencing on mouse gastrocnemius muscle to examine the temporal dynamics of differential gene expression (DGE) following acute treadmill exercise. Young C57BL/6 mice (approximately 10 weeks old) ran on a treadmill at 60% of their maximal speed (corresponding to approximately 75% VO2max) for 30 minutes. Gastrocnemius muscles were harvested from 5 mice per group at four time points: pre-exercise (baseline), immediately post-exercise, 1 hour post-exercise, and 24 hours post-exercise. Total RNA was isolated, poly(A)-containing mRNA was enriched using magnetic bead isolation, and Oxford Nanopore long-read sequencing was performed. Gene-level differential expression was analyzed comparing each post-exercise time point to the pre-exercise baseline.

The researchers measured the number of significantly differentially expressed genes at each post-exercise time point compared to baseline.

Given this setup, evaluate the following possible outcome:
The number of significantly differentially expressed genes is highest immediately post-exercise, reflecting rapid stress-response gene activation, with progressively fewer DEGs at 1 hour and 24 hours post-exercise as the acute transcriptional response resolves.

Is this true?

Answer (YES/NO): NO